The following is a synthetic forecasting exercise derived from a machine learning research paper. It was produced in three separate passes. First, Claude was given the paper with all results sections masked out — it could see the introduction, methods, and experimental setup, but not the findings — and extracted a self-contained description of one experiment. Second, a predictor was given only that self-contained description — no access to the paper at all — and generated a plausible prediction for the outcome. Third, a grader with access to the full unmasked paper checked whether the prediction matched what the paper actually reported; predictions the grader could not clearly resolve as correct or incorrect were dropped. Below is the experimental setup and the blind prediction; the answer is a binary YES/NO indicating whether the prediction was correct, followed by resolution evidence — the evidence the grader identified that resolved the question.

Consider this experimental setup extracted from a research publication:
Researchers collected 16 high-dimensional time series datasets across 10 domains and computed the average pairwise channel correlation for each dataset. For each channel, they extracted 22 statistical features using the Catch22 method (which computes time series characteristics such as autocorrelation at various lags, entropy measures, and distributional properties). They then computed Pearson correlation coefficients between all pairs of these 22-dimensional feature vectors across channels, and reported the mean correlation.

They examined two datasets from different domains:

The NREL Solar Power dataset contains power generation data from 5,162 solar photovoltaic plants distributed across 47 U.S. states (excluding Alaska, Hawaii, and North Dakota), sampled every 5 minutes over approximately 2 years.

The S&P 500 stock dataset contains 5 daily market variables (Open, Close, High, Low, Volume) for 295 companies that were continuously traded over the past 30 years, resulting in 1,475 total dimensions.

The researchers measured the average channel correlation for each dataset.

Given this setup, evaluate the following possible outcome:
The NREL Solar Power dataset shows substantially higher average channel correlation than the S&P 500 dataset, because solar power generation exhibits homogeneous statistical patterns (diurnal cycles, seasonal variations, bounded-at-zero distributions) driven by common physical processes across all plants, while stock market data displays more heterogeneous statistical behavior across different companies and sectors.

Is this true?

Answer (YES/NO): YES